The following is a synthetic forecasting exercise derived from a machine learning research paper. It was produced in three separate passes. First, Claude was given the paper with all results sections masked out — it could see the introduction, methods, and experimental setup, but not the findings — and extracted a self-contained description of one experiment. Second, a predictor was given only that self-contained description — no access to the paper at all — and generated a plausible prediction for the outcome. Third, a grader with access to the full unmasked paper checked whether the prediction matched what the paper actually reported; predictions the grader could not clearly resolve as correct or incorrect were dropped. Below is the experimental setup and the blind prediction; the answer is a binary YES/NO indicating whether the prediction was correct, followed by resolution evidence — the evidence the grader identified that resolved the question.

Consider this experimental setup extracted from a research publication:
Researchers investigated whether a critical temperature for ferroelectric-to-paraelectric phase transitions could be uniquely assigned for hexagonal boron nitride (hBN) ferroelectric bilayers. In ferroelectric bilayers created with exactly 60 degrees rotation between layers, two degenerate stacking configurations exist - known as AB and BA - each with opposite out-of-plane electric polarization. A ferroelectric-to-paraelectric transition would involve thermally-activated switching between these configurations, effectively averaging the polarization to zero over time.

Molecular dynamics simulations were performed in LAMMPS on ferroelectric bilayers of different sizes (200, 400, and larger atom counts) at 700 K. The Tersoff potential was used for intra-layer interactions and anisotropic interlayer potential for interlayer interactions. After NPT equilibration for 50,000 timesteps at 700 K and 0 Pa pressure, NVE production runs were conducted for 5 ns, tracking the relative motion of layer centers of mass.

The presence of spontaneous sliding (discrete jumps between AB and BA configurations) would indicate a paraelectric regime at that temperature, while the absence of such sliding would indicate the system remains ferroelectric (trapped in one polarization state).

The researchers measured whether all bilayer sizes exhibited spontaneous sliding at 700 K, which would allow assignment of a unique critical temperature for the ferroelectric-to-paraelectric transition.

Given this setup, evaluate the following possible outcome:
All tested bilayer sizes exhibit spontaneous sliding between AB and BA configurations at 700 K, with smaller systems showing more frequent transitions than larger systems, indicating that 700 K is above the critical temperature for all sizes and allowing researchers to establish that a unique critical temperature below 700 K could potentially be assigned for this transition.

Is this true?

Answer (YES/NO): NO